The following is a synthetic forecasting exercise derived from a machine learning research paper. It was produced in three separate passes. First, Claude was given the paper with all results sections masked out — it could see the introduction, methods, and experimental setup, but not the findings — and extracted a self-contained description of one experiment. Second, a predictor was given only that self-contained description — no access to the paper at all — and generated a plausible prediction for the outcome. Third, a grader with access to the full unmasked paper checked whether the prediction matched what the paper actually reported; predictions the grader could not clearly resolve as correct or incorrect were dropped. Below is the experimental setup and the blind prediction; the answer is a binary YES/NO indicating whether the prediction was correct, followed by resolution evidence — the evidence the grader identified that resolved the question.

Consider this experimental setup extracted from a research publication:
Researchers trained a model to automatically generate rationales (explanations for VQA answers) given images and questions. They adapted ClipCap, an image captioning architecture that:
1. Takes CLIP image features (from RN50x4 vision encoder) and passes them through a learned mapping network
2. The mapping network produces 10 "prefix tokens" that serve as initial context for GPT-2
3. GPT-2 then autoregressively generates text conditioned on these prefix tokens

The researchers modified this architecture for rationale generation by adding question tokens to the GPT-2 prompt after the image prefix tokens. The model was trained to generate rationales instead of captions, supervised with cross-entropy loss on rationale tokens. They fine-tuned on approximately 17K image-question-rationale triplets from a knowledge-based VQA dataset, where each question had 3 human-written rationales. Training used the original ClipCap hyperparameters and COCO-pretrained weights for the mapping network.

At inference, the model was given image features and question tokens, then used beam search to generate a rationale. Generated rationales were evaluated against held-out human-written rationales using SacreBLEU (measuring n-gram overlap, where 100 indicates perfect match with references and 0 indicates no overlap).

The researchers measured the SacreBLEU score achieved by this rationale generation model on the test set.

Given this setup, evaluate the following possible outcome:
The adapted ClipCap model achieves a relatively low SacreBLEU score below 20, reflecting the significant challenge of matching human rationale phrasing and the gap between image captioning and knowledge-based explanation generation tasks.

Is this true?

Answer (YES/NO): YES